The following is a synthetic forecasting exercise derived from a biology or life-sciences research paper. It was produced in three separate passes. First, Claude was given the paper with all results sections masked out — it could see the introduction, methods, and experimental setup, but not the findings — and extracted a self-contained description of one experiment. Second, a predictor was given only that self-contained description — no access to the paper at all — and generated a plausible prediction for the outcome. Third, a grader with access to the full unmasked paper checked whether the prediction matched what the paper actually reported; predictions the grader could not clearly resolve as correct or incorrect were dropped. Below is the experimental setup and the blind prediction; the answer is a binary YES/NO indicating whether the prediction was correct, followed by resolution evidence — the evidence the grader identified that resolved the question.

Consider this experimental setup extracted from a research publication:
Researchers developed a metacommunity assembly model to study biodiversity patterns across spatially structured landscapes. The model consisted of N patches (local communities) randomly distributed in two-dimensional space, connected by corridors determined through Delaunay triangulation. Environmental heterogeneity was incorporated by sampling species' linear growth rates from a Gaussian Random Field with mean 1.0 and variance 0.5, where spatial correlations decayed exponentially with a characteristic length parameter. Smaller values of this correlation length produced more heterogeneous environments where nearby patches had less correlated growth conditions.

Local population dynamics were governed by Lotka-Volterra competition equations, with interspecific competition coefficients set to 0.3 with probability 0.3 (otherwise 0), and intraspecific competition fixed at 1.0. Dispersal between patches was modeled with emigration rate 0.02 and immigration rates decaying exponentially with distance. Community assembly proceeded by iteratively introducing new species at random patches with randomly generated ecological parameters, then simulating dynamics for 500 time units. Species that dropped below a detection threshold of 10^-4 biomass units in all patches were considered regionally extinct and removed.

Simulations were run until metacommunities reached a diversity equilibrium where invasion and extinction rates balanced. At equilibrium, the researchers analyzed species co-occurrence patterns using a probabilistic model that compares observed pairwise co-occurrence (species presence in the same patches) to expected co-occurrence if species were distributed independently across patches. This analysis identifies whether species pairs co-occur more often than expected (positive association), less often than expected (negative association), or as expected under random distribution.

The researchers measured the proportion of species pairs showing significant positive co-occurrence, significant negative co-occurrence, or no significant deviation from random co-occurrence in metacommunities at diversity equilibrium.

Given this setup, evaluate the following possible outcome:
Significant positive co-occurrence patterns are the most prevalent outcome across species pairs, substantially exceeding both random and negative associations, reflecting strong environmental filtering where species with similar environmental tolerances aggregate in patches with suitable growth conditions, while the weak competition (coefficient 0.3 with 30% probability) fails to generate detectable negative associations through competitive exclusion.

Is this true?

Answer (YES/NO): NO